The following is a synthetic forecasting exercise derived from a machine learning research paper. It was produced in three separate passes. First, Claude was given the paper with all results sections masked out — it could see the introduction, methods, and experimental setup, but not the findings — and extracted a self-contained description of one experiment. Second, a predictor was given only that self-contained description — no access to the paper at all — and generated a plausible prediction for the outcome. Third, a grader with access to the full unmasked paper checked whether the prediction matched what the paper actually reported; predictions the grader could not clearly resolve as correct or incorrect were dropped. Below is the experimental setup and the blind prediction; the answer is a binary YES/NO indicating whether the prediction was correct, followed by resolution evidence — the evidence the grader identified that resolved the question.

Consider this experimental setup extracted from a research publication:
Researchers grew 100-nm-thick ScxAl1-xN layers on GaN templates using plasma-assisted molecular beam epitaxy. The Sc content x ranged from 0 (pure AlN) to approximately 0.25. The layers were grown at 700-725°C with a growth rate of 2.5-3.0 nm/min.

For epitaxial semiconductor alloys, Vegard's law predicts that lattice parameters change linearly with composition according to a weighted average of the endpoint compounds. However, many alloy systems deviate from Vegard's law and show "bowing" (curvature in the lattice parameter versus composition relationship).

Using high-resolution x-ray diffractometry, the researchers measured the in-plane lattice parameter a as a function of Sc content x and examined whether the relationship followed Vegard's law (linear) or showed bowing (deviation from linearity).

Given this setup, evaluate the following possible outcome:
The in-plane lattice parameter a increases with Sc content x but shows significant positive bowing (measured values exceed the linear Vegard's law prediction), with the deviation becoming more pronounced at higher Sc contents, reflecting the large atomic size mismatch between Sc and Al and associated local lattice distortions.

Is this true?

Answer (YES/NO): NO